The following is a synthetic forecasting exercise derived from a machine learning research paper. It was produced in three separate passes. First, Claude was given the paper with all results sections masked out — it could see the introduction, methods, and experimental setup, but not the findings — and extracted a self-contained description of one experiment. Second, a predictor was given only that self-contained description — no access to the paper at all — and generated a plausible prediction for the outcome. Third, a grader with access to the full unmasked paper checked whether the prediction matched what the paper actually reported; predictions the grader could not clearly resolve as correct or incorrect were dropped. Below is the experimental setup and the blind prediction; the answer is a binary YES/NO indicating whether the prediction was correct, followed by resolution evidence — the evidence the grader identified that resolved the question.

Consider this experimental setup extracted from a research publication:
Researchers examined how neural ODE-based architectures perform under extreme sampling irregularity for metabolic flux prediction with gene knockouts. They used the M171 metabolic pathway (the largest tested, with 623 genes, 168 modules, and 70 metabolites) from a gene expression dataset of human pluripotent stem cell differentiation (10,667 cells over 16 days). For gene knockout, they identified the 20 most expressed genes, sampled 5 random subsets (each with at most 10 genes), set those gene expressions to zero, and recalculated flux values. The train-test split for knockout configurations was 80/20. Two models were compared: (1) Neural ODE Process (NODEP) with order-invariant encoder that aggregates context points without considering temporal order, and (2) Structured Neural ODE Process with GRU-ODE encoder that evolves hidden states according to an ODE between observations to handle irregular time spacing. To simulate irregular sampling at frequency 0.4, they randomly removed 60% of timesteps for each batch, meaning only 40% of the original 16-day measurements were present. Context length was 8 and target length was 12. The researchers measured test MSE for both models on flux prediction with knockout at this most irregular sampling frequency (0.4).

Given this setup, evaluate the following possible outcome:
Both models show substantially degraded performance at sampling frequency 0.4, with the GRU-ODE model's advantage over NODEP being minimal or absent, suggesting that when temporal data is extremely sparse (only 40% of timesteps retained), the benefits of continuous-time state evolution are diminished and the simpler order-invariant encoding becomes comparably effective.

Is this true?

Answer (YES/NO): NO